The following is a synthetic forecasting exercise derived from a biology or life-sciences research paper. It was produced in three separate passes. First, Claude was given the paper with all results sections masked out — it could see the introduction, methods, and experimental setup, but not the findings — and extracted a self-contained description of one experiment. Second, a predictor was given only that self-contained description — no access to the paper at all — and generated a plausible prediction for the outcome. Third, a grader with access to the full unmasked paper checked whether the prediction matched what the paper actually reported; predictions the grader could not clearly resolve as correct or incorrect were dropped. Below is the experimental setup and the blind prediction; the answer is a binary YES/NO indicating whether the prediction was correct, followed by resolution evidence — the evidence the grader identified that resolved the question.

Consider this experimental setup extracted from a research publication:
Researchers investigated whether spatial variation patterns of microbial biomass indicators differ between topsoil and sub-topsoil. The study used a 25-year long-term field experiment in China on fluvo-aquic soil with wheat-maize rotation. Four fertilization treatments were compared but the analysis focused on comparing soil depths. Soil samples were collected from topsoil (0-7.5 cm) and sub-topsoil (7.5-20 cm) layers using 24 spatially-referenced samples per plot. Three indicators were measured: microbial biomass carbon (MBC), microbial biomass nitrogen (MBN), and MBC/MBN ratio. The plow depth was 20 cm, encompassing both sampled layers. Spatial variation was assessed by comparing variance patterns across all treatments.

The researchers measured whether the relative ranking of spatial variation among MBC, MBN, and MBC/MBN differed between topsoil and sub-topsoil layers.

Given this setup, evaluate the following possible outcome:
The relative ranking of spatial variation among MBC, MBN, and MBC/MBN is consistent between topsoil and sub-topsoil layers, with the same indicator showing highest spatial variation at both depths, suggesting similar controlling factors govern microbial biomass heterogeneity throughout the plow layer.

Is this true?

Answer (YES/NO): NO